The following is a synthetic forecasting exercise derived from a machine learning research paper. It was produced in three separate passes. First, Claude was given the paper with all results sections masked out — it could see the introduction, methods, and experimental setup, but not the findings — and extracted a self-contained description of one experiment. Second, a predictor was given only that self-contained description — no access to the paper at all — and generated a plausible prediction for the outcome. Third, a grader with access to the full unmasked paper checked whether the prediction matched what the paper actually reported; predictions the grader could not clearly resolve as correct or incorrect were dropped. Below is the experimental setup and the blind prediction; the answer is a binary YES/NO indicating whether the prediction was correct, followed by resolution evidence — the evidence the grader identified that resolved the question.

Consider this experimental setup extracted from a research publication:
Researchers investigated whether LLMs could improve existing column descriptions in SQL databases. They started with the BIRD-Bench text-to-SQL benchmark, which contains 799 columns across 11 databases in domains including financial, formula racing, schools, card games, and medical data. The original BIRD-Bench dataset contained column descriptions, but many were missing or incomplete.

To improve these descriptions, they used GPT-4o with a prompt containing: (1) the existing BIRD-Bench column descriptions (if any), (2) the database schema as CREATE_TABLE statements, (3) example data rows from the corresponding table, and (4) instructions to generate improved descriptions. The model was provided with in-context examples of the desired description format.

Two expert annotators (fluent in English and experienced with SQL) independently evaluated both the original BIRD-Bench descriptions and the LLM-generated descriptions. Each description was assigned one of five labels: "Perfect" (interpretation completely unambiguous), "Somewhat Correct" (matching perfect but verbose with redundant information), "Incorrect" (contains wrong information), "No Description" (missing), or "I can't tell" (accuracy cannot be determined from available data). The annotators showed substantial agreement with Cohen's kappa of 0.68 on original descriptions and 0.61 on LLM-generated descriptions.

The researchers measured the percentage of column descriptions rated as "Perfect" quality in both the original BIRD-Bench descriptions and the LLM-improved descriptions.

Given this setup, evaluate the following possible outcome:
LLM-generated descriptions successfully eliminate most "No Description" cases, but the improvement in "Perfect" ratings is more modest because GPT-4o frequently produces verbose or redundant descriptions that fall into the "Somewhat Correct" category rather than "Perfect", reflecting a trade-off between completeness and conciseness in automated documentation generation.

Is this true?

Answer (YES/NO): NO